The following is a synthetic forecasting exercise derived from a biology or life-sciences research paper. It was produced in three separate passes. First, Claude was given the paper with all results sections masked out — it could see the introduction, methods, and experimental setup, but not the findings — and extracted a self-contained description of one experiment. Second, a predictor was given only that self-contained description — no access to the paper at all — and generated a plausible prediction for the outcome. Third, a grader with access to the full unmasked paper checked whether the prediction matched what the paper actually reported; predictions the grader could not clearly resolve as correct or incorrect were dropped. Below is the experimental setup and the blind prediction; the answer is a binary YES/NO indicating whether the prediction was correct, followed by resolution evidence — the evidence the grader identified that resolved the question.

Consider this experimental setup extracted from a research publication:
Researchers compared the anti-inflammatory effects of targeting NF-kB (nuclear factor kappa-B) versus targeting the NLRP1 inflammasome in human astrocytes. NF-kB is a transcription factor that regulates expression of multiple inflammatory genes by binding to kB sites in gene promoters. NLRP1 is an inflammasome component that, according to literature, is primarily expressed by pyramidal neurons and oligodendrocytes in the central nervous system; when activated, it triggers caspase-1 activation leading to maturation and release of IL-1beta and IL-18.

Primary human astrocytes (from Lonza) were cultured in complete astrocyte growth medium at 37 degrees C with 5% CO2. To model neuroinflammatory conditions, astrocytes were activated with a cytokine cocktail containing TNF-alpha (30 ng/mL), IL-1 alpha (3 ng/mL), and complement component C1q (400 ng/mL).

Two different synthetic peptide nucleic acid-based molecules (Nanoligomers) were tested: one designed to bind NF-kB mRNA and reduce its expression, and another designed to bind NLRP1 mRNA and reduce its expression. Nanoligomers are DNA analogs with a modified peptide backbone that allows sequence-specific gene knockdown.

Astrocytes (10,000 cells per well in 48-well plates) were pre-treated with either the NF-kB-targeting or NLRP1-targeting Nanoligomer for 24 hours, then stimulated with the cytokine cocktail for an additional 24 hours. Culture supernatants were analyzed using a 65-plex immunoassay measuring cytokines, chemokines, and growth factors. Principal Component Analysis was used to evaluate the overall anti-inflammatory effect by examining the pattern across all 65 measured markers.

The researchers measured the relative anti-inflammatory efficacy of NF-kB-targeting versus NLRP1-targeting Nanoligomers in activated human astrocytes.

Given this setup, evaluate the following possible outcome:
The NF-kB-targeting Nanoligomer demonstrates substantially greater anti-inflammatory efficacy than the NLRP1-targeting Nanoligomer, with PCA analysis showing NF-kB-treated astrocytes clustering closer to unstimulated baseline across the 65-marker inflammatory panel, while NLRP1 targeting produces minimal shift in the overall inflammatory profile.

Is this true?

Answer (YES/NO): YES